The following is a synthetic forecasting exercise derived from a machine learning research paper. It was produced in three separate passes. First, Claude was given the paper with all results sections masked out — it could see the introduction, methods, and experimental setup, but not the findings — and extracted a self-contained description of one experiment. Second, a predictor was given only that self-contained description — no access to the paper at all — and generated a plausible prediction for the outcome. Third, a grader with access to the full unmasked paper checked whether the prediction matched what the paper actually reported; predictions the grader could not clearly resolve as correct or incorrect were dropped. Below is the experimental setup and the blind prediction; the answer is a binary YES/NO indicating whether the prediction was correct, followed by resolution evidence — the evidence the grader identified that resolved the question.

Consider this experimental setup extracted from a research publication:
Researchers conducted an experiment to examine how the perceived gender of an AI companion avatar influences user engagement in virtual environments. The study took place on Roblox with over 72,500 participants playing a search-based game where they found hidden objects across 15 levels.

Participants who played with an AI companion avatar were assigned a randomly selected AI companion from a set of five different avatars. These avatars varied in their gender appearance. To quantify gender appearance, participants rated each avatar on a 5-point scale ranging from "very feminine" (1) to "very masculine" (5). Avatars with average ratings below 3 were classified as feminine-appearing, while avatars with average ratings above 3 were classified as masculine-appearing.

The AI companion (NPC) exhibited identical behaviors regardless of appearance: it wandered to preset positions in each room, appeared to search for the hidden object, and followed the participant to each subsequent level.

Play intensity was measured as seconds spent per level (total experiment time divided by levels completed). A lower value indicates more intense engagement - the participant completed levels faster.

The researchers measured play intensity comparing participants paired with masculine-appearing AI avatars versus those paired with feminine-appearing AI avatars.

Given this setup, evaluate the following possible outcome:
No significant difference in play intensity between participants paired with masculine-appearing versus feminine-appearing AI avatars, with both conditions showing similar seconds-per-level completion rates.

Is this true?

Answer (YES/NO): NO